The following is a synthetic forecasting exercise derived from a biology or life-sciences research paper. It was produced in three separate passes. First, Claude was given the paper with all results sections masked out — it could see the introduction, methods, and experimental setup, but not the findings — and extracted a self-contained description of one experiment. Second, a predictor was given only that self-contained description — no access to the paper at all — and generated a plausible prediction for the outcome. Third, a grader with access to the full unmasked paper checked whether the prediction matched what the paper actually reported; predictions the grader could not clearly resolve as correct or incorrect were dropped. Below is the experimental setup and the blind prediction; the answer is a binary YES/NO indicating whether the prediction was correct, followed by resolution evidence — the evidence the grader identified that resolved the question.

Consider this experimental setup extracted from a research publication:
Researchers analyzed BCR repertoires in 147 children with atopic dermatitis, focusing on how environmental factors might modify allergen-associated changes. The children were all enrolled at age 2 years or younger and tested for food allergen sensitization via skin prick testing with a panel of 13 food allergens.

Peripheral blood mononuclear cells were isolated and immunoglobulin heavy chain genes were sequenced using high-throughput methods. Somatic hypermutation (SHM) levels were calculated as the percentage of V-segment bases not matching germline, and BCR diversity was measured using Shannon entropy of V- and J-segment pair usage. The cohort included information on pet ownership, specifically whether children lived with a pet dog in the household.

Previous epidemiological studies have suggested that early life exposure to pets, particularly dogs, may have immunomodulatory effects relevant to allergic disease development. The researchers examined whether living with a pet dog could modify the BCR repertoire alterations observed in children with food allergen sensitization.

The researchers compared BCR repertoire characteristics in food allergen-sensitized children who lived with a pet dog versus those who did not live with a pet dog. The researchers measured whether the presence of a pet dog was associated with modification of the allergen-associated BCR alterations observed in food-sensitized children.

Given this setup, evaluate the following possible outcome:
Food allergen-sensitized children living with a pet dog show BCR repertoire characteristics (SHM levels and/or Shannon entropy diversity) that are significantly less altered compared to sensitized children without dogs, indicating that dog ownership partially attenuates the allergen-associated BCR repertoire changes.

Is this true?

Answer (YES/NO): NO